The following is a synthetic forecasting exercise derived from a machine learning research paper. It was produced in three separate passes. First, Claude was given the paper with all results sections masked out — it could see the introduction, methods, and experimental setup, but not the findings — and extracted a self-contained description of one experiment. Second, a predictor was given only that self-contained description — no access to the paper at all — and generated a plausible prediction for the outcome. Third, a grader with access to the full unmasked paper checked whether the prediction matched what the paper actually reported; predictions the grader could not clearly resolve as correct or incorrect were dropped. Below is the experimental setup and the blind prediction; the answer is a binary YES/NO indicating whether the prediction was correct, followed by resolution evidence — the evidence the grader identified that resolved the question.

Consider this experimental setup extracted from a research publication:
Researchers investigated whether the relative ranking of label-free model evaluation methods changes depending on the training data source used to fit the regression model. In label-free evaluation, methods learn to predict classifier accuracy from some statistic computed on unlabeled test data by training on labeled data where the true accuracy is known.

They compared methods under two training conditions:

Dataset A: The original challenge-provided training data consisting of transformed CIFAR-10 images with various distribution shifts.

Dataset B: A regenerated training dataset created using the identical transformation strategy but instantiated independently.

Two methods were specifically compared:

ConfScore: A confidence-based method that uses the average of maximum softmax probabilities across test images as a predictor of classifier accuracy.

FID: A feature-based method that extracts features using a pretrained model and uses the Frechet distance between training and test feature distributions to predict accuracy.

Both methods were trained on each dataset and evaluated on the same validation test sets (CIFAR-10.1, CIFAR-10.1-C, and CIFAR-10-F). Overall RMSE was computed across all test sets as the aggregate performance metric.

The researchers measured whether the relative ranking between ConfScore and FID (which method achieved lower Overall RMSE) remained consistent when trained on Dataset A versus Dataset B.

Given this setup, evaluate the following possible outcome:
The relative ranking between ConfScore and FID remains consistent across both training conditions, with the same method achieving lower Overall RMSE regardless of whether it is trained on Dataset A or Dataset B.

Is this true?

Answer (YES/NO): NO